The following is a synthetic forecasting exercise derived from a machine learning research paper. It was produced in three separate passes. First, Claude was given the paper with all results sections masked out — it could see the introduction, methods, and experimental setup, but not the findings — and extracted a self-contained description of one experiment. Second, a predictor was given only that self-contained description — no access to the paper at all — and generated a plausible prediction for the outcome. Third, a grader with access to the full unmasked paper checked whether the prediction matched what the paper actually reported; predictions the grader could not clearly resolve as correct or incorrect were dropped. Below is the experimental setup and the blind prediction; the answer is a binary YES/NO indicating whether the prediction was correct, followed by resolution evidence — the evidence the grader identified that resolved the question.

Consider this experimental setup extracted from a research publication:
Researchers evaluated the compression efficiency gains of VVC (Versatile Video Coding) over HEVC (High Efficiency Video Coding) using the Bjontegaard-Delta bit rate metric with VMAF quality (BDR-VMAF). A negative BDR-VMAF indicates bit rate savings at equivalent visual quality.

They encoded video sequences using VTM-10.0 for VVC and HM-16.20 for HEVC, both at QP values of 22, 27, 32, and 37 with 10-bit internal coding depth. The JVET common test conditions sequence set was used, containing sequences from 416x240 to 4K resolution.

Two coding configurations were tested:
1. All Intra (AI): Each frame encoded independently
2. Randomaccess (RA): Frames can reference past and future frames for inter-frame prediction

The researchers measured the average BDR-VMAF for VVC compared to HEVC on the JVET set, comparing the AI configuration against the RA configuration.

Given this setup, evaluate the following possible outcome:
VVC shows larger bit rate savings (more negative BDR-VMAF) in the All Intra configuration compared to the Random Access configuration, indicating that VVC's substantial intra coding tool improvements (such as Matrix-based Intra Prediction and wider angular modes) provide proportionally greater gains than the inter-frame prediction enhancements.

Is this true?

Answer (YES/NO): NO